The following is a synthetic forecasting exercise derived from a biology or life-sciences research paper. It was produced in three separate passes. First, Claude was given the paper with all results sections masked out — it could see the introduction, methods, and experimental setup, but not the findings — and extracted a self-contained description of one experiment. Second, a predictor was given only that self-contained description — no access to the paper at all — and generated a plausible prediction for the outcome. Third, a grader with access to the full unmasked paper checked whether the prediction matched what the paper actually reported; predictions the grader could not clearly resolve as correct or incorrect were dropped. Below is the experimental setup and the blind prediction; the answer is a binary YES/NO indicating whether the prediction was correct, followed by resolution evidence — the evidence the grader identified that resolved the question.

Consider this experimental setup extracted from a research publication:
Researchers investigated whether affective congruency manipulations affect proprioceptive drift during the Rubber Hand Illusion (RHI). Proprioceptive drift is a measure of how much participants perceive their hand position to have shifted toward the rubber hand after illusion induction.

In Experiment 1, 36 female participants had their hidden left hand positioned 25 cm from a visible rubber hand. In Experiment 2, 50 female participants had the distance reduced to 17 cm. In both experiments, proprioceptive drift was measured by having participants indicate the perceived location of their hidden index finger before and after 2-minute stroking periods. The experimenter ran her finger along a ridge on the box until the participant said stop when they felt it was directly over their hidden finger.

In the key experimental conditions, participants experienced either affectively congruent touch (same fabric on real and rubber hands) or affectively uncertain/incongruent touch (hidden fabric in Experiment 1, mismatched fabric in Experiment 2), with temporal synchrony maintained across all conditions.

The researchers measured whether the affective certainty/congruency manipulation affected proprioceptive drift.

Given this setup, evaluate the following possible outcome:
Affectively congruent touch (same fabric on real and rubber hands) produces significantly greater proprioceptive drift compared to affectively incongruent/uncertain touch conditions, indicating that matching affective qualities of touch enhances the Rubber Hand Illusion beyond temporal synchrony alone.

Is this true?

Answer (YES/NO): NO